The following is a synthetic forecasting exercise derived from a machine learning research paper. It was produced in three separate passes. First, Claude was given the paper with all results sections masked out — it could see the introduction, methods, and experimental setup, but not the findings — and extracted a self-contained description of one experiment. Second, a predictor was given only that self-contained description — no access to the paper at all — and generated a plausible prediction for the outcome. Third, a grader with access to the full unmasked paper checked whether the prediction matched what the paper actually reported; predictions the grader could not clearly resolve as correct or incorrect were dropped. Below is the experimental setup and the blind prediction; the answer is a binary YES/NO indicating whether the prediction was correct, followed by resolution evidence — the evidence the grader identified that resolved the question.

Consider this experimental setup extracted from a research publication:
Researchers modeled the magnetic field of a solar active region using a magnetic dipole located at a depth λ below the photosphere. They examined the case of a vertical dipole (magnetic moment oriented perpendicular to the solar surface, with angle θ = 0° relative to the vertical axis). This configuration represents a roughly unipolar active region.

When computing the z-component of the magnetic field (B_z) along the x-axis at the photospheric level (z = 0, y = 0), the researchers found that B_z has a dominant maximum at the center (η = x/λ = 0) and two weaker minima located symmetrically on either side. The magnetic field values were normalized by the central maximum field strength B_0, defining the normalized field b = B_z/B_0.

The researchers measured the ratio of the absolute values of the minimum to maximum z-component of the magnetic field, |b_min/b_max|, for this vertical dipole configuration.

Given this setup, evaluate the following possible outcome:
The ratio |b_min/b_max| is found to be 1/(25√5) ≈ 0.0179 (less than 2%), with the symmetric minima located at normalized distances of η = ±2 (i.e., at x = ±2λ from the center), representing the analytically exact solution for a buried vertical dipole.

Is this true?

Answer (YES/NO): NO